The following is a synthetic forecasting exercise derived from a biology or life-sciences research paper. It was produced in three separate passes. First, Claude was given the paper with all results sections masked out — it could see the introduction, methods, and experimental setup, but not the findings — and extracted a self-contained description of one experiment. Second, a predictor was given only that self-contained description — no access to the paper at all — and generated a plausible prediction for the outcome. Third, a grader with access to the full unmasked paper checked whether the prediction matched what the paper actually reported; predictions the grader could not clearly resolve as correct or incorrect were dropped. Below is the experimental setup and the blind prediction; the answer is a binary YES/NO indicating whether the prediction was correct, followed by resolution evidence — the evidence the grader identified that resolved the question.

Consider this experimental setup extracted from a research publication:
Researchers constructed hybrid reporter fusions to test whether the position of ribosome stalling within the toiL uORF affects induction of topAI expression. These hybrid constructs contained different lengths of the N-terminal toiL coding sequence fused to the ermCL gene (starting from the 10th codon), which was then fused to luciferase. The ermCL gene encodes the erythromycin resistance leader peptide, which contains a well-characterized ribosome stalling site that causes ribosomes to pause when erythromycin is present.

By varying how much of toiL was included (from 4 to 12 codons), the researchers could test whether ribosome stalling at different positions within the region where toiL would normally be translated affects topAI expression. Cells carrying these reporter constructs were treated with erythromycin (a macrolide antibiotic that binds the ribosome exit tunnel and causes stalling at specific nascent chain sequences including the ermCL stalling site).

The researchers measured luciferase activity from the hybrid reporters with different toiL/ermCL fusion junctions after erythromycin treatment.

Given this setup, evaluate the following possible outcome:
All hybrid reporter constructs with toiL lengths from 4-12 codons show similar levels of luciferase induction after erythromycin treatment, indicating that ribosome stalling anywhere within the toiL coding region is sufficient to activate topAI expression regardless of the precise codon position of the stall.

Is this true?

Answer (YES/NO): NO